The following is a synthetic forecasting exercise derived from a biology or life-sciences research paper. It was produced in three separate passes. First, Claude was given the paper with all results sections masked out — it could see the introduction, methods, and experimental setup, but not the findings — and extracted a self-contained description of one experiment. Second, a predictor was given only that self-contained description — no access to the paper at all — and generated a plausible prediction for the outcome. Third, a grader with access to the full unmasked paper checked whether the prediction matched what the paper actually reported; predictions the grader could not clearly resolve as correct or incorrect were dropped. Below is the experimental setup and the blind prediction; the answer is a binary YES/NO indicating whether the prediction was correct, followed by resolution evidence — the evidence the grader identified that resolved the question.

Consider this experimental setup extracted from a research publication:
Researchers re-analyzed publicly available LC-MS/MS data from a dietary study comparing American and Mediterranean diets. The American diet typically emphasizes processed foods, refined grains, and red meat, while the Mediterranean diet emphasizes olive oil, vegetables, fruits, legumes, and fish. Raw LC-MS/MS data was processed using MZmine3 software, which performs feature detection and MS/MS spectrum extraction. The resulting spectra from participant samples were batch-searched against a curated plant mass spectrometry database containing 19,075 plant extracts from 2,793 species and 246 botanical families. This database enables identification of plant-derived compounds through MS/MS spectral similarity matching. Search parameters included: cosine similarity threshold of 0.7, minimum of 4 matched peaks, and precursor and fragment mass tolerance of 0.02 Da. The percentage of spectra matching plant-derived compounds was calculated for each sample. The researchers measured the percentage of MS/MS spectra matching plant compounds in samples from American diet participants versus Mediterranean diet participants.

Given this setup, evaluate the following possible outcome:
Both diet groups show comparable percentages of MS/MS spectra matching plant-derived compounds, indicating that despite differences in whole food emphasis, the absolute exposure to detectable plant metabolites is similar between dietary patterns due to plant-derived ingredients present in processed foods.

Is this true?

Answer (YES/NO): NO